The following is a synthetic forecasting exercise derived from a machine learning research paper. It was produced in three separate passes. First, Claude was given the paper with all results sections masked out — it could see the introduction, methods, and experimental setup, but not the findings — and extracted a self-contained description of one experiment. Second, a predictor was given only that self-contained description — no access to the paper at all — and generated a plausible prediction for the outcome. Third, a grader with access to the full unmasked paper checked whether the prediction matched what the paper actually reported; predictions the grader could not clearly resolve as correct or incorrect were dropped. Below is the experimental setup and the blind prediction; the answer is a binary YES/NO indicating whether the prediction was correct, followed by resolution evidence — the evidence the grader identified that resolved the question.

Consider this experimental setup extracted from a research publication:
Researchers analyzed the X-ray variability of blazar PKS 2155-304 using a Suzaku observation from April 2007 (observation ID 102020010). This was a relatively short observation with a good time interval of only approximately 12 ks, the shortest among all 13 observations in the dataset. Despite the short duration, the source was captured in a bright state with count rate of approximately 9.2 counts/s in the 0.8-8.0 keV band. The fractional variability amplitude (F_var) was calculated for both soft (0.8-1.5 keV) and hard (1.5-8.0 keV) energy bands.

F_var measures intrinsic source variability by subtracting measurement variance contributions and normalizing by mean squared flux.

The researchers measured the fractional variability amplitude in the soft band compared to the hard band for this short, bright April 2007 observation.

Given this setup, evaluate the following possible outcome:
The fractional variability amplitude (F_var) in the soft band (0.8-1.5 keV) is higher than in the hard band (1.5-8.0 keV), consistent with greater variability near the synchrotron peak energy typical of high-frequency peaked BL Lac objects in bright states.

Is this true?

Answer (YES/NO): YES